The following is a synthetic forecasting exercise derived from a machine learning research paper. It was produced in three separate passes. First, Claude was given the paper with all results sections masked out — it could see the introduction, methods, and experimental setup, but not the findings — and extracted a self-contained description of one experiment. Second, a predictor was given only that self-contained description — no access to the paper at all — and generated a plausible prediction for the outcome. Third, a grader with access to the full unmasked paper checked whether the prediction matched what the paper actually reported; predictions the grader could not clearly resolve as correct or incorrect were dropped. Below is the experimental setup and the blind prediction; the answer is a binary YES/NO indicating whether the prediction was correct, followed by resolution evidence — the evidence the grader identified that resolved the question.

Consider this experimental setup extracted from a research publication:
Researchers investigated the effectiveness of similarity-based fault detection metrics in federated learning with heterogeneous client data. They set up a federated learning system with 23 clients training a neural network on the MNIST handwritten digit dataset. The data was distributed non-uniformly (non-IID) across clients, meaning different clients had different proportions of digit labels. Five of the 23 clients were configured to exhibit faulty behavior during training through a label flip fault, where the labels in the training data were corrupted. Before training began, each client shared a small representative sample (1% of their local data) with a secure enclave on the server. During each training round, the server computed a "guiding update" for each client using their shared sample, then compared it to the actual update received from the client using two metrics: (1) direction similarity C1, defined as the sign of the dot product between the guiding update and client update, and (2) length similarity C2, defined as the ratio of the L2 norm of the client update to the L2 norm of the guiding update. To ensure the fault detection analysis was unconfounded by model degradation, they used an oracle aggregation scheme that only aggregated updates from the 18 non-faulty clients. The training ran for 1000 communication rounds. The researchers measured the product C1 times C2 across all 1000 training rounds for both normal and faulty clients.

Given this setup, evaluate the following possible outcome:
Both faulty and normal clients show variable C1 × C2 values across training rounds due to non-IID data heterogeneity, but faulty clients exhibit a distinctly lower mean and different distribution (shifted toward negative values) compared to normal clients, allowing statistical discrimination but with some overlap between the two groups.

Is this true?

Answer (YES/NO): NO